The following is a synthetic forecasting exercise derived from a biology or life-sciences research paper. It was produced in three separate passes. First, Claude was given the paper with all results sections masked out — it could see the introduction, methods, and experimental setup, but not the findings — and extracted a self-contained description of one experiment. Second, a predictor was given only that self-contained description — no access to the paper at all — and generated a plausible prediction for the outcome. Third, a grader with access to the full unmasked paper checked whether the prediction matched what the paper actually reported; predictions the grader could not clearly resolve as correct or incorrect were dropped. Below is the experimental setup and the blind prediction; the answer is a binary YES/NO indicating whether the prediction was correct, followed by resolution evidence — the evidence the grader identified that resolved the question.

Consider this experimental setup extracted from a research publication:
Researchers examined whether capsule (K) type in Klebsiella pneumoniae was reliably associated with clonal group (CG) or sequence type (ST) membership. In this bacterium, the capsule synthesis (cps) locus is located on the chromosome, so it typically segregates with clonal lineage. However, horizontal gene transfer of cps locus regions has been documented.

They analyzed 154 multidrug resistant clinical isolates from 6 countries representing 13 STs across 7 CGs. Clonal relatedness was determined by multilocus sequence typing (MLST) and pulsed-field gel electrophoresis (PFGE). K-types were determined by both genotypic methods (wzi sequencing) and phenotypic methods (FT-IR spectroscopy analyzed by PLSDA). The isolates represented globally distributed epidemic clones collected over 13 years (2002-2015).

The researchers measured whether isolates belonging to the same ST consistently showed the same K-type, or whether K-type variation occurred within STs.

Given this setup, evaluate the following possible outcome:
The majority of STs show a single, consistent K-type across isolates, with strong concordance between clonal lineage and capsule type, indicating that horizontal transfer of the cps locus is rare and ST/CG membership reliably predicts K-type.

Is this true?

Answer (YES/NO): NO